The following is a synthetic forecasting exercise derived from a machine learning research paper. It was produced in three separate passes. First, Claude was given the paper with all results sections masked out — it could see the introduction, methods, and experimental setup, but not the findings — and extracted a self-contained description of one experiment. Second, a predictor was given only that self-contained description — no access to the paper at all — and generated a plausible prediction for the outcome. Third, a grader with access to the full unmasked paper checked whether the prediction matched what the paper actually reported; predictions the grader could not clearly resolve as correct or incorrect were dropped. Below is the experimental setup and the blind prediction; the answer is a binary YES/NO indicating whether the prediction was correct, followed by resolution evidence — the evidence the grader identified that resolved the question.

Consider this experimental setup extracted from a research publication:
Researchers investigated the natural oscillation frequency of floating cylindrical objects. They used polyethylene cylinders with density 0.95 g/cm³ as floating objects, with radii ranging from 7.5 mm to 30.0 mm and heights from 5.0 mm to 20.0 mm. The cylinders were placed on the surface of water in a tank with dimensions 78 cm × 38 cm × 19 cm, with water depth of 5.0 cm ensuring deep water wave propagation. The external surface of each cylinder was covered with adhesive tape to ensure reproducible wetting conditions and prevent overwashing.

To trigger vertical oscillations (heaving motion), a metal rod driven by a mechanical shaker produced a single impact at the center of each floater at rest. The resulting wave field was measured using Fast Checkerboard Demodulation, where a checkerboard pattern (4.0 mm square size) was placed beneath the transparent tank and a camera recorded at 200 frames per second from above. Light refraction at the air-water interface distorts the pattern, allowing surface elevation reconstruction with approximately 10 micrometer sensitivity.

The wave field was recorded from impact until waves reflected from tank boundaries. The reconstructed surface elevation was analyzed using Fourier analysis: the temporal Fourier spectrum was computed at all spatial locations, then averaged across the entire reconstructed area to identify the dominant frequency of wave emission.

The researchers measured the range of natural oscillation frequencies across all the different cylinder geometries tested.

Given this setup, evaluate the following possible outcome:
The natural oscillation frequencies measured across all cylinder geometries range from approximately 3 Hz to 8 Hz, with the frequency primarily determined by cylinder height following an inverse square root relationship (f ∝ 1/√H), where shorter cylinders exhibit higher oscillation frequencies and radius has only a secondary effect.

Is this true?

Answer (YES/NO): NO